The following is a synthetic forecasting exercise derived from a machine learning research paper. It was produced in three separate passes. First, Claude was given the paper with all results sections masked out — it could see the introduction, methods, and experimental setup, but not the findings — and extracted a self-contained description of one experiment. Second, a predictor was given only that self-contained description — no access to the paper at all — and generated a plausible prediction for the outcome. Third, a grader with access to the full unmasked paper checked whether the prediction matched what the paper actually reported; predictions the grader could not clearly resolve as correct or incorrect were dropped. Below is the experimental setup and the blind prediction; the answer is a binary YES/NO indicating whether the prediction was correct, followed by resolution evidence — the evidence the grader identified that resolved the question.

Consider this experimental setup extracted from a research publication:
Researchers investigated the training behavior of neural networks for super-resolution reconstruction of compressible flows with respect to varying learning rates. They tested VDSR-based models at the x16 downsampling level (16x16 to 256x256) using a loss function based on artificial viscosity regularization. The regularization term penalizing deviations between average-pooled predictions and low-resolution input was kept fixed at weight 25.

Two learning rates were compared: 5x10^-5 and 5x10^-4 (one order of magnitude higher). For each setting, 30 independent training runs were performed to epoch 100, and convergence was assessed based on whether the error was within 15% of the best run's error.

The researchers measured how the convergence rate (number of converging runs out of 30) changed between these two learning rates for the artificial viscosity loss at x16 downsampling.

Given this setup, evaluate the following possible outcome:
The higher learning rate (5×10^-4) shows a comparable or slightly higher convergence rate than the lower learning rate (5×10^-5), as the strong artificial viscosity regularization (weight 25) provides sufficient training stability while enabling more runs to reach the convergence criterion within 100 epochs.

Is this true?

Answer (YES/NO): YES